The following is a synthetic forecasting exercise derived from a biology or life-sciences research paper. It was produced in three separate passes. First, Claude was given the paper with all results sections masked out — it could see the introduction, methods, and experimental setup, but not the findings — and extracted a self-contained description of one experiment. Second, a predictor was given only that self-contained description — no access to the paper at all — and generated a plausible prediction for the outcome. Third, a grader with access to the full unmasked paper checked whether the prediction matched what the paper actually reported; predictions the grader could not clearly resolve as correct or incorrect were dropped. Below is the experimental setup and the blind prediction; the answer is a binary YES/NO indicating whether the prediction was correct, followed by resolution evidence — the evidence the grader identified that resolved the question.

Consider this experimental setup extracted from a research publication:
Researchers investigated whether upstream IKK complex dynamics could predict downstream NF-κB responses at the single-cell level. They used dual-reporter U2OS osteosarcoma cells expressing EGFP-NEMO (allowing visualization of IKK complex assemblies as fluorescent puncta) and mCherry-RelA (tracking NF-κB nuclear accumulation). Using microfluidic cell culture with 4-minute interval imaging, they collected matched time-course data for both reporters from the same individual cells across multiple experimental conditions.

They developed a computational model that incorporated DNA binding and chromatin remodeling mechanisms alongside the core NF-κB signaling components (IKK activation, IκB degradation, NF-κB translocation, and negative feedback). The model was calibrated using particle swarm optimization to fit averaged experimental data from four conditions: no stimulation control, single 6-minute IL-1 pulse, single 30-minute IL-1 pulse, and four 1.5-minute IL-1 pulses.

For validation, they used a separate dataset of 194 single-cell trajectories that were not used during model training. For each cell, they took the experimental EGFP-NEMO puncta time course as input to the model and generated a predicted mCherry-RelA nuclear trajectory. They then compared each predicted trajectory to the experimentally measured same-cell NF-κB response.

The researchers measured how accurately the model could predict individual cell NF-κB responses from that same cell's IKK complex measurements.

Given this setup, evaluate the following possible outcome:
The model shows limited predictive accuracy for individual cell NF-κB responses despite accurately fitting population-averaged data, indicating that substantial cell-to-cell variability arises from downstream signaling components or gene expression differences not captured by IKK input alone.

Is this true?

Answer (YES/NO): NO